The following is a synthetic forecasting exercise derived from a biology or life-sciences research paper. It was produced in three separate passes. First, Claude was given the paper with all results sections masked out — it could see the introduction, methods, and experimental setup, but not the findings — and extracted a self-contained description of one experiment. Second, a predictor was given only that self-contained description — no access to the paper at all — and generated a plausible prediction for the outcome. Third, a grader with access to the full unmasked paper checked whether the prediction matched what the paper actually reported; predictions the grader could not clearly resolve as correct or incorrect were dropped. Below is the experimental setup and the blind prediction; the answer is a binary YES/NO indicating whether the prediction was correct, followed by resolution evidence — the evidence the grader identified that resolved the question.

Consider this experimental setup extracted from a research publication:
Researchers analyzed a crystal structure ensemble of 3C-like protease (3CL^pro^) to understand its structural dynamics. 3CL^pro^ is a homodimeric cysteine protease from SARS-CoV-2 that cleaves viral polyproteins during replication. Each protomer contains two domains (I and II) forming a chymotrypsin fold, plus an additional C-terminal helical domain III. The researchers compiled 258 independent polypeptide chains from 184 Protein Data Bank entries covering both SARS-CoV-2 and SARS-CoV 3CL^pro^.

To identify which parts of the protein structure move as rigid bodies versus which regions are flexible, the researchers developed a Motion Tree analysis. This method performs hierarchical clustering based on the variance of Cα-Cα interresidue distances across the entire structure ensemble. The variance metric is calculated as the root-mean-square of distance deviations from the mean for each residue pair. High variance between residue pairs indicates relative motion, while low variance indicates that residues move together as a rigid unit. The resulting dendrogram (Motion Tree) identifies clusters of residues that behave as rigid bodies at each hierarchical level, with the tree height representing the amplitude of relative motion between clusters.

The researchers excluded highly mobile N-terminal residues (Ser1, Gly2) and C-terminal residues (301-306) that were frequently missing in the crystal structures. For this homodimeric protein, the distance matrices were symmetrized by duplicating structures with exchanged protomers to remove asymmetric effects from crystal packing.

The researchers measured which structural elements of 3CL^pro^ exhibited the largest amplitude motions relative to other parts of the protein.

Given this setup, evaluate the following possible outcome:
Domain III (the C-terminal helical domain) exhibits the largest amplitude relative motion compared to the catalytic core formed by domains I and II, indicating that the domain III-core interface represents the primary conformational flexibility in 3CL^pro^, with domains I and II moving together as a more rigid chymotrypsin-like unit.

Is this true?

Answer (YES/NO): YES